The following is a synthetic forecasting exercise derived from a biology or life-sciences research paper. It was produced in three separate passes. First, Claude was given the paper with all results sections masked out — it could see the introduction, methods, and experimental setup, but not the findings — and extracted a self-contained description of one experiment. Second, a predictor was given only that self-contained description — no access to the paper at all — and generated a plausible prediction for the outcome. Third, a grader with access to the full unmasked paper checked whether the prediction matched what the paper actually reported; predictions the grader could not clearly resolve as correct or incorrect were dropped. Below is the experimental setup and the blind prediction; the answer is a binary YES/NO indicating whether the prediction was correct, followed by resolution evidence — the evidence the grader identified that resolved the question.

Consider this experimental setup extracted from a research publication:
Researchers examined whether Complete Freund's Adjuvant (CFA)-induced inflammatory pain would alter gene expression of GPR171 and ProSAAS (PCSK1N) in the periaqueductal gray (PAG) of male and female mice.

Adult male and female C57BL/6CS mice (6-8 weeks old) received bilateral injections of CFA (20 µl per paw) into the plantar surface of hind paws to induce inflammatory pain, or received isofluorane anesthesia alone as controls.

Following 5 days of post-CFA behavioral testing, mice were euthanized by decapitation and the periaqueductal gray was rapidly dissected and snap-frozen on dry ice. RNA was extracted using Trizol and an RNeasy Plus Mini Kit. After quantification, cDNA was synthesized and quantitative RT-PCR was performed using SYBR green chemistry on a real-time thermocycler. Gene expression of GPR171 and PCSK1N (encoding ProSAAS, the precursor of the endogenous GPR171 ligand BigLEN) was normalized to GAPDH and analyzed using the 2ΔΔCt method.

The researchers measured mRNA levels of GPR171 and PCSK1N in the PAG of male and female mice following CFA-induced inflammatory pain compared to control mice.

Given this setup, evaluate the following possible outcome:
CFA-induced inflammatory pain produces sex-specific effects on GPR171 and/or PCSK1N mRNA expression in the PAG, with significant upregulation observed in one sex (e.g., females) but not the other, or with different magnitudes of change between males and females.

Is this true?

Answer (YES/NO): NO